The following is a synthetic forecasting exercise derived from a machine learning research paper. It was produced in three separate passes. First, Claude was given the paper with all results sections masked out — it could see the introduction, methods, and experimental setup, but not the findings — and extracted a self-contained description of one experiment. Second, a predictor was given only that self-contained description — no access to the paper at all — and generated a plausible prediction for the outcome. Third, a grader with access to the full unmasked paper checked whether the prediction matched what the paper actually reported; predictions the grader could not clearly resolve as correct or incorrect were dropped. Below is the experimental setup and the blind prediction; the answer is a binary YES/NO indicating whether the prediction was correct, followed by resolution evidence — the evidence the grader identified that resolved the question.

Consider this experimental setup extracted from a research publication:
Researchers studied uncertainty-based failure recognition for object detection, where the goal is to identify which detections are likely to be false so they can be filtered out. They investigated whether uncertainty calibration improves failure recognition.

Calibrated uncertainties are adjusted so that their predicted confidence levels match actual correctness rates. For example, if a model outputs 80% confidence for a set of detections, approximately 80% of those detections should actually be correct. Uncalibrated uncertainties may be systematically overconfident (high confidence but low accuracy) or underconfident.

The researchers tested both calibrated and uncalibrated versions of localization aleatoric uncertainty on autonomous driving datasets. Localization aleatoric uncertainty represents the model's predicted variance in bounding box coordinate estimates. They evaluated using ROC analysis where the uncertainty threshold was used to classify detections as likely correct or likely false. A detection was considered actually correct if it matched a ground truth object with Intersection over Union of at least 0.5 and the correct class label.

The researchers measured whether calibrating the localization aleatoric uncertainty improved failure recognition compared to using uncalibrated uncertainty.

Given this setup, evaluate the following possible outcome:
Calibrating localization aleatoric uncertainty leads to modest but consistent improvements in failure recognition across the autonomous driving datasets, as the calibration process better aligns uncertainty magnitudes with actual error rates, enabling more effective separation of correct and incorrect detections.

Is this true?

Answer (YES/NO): NO